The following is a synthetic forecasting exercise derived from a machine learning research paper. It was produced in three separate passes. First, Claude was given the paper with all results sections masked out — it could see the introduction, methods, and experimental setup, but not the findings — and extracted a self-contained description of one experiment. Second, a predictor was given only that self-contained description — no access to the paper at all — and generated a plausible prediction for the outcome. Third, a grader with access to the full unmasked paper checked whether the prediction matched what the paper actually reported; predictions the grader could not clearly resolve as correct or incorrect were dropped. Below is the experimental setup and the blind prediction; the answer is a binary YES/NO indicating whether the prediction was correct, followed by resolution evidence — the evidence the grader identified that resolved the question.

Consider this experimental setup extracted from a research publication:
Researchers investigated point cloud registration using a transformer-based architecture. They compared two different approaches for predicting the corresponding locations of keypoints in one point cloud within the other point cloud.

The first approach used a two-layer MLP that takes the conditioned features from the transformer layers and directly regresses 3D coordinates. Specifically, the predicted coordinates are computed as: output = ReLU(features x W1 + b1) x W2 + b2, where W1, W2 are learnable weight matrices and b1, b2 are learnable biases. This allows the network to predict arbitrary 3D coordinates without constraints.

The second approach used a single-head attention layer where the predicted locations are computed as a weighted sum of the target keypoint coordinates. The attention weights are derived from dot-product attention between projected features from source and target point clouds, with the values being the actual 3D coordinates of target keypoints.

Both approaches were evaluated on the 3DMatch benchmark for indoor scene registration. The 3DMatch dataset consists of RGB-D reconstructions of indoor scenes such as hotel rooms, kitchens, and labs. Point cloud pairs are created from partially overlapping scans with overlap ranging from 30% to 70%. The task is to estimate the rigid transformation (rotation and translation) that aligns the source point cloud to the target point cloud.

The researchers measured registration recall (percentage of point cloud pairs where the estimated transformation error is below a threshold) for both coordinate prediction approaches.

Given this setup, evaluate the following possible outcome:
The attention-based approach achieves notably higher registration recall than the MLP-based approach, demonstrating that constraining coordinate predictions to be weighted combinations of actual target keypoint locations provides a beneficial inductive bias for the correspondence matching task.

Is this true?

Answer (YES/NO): NO